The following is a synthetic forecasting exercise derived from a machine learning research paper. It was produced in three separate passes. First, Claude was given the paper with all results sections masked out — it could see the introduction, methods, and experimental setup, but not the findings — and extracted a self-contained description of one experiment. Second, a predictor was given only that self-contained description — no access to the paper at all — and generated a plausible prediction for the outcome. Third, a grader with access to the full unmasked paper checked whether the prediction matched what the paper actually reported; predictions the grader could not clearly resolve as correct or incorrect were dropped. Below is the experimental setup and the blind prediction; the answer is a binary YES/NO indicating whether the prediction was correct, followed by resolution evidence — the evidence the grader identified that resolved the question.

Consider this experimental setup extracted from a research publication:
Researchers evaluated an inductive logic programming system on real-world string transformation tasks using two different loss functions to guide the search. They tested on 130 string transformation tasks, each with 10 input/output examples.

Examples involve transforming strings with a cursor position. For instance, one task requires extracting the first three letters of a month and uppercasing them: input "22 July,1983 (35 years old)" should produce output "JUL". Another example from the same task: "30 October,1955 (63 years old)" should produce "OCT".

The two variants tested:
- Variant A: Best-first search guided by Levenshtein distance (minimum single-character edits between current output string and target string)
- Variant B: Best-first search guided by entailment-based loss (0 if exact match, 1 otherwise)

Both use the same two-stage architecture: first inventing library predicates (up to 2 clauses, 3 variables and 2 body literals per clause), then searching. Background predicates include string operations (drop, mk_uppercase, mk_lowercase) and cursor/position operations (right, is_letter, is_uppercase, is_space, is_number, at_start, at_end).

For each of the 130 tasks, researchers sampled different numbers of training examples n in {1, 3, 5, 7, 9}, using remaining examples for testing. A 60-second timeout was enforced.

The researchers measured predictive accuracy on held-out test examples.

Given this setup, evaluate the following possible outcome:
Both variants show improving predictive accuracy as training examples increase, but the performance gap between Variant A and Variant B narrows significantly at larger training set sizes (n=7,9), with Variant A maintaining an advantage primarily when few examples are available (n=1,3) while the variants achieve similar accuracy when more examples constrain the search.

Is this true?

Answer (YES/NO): NO